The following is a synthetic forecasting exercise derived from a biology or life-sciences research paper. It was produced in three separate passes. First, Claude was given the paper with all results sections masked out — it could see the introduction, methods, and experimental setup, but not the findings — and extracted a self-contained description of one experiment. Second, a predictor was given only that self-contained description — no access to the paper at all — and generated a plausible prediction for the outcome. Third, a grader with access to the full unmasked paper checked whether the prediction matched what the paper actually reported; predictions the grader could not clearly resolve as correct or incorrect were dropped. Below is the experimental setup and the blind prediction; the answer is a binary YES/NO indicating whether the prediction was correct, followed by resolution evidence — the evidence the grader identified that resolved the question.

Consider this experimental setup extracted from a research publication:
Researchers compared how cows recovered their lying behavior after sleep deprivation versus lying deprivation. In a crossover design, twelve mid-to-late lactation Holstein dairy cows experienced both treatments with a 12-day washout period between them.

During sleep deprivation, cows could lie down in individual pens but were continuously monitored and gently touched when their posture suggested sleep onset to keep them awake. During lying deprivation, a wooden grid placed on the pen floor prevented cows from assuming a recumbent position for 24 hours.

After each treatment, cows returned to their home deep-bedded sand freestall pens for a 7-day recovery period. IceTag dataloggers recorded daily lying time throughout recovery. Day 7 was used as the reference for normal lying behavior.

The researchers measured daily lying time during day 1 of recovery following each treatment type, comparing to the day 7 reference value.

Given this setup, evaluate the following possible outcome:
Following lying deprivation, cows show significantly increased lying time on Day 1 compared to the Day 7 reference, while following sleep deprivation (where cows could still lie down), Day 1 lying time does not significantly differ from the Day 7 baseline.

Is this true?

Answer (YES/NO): NO